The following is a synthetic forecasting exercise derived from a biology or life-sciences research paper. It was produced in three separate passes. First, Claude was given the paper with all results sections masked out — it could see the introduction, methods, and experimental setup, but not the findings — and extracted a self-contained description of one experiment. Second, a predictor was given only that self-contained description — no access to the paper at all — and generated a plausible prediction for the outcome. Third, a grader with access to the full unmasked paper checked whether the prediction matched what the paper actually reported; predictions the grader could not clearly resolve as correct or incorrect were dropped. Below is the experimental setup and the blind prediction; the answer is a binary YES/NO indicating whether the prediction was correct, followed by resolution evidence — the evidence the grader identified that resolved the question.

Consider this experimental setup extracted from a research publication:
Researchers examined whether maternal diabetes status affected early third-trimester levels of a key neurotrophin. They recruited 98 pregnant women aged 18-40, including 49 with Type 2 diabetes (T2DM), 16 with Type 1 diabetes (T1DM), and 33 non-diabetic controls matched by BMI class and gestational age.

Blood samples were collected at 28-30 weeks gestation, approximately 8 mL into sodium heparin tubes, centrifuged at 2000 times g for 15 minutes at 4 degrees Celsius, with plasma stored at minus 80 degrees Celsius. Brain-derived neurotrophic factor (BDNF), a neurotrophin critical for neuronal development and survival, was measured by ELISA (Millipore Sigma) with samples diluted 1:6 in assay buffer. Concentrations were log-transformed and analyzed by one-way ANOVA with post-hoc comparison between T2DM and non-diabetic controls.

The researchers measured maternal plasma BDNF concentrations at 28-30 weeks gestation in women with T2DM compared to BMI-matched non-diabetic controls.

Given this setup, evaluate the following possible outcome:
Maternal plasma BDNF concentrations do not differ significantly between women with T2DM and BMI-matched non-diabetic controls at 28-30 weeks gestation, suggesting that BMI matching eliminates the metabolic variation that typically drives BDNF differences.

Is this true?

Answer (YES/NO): YES